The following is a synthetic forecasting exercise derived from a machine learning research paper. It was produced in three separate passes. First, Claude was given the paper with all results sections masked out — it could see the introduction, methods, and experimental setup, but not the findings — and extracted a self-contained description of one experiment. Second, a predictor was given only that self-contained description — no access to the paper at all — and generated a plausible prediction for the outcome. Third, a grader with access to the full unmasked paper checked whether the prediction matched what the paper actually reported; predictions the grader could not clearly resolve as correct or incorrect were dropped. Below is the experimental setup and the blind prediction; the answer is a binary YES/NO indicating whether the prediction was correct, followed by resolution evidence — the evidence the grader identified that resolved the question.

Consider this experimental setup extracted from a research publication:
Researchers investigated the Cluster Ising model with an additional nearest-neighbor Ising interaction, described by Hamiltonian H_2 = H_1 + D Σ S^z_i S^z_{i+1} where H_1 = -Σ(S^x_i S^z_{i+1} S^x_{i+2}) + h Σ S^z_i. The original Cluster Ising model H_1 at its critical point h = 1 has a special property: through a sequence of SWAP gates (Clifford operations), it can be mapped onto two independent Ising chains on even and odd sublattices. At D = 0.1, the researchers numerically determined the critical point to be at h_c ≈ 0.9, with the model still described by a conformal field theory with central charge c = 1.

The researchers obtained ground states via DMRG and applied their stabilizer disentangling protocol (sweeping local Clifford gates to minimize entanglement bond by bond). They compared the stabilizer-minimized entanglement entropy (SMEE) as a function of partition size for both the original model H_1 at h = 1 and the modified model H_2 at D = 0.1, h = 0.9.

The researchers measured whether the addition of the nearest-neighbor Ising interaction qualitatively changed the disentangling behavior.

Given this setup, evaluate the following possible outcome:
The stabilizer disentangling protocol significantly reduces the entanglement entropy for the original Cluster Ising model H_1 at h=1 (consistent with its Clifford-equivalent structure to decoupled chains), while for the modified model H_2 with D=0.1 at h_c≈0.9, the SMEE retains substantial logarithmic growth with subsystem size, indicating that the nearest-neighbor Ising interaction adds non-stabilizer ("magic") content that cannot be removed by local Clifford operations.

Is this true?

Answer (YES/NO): YES